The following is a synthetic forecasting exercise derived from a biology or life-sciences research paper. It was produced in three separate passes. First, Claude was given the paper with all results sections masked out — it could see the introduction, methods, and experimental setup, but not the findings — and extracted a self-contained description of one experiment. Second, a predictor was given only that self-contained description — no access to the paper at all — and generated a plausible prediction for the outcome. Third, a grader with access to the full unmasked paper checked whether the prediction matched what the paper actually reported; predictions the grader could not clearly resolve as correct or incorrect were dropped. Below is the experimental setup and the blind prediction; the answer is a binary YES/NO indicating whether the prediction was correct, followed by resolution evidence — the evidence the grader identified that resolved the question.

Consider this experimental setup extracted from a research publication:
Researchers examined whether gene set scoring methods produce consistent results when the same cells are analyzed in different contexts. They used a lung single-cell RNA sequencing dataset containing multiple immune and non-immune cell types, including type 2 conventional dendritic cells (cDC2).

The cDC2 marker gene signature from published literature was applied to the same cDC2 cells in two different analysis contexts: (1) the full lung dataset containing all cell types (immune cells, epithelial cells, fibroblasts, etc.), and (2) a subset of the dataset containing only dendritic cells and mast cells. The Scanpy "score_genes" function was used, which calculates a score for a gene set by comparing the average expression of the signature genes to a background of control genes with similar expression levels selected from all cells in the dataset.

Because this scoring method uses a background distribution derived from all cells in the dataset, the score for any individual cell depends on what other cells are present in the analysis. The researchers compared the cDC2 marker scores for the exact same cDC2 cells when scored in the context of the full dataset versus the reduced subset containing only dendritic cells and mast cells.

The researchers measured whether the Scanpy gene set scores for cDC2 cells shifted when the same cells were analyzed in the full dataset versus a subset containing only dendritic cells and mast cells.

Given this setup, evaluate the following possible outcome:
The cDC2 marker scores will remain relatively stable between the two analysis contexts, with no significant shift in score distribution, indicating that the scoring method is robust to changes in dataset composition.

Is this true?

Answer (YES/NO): NO